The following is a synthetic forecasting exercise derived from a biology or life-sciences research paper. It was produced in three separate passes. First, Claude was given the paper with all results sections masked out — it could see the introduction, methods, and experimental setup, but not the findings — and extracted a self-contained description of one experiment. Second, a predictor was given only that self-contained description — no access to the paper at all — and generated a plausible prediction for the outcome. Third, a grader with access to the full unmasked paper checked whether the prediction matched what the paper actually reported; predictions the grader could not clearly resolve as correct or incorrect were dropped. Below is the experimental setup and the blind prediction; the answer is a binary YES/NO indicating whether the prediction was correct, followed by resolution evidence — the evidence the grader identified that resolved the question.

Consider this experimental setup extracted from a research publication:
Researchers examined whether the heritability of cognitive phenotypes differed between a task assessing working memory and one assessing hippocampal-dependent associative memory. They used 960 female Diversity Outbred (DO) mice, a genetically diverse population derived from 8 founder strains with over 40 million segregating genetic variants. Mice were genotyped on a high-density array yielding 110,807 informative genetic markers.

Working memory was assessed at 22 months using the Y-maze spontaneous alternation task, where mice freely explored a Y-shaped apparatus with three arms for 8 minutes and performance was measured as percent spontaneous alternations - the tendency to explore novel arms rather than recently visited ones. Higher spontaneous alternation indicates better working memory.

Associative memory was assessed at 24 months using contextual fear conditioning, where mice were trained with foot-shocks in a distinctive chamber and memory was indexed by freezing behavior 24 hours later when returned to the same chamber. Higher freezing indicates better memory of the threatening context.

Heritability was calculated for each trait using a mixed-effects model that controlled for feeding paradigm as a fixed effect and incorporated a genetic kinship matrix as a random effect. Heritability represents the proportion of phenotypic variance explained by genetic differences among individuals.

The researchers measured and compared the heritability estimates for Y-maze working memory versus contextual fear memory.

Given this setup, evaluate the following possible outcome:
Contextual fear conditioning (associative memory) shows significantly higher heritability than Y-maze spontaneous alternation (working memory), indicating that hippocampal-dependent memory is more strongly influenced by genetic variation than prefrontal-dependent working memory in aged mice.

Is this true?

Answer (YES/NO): NO